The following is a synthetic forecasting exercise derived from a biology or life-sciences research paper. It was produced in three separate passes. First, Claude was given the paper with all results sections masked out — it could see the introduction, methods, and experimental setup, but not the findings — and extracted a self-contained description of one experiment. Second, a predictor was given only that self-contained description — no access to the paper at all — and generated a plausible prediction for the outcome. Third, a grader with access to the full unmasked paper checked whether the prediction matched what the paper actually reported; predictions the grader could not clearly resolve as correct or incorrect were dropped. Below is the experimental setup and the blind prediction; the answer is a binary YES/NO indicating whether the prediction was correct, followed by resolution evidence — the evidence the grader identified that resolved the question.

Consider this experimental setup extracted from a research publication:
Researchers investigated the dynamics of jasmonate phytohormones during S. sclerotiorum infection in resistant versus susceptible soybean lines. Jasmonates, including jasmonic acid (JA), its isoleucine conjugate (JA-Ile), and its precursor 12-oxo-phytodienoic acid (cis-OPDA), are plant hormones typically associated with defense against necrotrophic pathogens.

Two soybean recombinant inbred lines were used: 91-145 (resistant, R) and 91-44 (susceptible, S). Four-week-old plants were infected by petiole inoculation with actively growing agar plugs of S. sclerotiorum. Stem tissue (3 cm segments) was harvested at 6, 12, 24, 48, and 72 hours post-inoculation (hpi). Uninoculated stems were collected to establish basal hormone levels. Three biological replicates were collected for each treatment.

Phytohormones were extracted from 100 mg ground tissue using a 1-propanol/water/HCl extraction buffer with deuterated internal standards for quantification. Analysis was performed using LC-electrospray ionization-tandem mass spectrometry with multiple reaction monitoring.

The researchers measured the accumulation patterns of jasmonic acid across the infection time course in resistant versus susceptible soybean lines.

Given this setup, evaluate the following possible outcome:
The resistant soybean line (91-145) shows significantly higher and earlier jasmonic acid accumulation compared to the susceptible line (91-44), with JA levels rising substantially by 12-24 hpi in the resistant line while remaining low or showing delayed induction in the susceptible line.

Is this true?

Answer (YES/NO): NO